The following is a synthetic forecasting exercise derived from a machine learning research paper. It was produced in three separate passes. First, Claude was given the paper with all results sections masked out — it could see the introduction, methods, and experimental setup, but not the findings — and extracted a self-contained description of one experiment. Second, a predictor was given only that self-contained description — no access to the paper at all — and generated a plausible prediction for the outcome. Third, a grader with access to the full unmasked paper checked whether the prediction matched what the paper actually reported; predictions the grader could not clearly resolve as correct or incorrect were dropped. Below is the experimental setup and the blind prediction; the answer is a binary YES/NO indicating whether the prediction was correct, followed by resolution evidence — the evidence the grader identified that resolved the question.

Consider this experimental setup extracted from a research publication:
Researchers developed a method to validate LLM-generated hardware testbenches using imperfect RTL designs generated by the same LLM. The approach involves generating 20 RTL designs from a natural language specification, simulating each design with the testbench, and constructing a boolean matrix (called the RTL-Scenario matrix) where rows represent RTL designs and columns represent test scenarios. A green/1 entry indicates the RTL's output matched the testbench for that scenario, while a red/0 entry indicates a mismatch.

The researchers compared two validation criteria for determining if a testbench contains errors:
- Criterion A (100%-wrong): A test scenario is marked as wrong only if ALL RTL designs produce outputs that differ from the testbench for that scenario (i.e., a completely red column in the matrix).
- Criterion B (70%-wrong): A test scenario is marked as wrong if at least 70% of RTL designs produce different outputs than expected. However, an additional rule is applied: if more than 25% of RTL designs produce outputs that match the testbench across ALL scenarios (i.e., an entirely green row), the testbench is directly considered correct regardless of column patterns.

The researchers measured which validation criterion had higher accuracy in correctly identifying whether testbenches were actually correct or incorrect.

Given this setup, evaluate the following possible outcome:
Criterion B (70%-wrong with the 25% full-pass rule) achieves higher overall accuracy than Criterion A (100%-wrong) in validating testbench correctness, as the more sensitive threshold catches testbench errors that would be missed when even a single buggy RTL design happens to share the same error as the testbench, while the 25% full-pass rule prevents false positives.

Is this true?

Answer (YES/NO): YES